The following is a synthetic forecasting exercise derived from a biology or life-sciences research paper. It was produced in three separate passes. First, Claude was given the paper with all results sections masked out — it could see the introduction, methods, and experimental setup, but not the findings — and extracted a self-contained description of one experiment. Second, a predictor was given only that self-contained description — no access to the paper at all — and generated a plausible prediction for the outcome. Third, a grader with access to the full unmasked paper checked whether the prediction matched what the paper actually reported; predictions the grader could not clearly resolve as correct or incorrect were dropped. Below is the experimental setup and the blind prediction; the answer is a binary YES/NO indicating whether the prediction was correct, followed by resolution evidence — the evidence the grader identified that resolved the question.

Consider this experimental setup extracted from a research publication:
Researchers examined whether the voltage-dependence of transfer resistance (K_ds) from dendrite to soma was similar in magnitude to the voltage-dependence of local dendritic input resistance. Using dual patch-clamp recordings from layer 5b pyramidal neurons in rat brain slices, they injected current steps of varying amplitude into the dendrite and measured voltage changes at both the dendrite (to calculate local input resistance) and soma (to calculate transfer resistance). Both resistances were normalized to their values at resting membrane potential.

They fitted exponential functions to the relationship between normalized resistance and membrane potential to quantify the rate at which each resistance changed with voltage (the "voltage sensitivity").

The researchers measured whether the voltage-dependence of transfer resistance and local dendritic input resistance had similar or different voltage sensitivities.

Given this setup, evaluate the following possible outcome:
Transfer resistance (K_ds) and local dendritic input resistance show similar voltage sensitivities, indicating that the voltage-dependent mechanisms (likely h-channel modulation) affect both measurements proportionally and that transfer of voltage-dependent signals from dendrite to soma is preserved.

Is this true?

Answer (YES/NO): NO